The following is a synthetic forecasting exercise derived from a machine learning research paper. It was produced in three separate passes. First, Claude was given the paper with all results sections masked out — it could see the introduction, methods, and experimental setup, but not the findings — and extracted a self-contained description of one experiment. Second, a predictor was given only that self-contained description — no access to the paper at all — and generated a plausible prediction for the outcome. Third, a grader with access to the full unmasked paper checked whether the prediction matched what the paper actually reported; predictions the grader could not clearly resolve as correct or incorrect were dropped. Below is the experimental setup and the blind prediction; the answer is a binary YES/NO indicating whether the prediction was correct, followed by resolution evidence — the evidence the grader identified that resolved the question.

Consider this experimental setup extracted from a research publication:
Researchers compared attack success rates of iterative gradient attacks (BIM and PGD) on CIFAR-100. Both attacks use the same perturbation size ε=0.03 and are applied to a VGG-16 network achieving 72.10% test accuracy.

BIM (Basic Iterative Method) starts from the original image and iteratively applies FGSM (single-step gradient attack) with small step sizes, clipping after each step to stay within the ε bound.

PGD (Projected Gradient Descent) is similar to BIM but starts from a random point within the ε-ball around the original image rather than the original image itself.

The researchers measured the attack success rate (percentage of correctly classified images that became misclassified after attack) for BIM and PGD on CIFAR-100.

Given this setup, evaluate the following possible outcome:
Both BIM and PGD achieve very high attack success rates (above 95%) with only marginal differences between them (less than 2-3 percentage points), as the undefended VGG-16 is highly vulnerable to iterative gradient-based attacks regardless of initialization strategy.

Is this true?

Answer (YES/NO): YES